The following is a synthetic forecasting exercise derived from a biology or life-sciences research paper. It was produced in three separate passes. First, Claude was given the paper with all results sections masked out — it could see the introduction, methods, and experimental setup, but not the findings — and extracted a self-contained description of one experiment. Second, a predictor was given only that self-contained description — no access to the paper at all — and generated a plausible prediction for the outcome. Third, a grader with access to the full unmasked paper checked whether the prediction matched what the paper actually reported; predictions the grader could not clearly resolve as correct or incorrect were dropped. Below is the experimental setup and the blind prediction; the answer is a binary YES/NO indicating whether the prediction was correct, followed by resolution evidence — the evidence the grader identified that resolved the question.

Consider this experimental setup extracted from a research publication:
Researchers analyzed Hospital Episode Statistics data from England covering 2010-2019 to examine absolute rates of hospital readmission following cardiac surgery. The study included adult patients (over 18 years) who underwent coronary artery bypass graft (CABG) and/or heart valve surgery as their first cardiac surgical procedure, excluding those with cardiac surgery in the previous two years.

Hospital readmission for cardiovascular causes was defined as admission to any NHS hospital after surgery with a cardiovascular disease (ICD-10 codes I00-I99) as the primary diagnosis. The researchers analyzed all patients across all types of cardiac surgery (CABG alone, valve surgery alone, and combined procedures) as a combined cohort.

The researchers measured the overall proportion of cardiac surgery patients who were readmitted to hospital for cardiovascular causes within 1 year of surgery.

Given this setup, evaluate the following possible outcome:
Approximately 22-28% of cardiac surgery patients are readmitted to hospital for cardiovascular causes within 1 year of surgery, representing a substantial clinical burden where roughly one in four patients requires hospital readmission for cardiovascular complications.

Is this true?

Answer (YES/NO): NO